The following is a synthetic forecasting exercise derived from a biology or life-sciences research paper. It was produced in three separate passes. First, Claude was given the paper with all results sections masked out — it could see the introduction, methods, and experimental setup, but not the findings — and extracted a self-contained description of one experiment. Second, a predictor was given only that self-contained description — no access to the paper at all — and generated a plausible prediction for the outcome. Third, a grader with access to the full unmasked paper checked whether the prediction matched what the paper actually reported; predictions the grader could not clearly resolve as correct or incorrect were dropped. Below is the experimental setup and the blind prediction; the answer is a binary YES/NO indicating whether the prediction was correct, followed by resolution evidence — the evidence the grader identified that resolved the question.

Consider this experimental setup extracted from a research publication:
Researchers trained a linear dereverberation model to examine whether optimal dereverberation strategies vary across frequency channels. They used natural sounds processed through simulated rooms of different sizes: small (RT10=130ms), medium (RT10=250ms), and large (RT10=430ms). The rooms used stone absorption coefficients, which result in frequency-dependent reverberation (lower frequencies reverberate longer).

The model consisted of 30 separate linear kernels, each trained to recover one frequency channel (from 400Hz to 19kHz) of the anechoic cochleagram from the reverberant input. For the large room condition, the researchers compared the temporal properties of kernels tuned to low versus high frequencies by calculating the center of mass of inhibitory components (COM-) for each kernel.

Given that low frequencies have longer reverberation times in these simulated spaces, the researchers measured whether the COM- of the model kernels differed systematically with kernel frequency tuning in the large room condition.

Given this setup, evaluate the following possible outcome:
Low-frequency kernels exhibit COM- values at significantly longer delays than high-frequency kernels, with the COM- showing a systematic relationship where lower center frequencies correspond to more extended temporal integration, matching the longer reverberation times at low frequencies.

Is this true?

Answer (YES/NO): YES